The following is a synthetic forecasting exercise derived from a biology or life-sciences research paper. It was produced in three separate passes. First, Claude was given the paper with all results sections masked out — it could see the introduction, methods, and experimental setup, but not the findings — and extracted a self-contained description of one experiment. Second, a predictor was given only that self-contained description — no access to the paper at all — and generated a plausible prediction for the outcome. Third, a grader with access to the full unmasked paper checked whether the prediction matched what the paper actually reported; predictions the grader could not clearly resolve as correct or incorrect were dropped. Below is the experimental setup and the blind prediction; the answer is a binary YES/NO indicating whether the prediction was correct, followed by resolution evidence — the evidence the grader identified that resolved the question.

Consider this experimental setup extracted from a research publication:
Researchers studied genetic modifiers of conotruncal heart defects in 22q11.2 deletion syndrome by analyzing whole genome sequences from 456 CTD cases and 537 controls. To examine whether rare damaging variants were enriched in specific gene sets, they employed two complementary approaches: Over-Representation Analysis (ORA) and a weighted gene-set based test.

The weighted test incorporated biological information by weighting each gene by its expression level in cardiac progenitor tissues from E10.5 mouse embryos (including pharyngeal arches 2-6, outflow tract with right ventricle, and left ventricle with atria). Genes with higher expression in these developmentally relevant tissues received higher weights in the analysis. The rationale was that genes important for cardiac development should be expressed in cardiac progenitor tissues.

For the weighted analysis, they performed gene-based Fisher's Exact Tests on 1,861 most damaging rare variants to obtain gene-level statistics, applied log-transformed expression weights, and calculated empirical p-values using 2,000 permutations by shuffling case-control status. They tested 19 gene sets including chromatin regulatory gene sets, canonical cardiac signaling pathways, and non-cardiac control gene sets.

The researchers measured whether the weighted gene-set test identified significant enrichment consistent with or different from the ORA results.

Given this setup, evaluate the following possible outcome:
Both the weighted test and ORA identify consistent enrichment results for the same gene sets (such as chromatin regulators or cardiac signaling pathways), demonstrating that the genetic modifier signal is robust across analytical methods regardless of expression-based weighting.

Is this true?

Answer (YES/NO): YES